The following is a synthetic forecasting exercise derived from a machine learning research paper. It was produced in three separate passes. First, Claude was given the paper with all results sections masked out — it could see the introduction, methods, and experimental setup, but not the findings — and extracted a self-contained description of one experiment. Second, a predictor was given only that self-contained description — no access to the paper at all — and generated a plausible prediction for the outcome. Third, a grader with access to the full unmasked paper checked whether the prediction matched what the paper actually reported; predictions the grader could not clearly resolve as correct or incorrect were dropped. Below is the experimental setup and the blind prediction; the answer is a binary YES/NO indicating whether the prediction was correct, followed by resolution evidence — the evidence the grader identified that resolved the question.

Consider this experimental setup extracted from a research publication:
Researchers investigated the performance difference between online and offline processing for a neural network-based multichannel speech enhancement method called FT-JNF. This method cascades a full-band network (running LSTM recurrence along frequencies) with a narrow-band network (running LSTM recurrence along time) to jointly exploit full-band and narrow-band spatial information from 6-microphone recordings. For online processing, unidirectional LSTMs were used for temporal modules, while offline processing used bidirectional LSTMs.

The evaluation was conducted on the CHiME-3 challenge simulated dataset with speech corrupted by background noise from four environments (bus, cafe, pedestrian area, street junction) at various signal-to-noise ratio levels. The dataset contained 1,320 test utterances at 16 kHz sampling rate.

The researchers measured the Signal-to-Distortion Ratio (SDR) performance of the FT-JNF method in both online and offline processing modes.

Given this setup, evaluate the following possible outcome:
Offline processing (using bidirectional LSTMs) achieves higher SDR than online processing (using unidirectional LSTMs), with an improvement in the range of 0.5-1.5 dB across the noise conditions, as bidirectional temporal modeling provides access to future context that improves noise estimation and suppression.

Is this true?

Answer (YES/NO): YES